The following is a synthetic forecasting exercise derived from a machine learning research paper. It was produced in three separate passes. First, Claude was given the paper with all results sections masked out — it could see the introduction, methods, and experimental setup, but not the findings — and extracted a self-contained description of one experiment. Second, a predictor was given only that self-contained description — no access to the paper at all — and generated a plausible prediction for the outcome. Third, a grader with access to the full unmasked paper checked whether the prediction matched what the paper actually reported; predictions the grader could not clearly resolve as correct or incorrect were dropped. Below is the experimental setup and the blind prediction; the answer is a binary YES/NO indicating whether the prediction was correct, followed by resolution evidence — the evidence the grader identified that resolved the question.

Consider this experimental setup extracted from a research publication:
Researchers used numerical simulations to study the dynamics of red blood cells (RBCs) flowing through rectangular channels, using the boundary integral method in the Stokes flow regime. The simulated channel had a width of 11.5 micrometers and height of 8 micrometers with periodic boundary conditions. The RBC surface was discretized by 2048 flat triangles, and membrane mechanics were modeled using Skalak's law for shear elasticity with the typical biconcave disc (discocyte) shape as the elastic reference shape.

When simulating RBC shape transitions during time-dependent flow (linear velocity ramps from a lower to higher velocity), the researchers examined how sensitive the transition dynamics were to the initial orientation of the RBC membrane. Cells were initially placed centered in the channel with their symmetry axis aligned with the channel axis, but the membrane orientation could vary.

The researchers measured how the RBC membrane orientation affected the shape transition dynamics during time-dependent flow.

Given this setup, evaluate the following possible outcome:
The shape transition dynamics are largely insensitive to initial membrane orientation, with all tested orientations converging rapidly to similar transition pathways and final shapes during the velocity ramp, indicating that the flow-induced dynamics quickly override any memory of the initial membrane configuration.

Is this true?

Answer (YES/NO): NO